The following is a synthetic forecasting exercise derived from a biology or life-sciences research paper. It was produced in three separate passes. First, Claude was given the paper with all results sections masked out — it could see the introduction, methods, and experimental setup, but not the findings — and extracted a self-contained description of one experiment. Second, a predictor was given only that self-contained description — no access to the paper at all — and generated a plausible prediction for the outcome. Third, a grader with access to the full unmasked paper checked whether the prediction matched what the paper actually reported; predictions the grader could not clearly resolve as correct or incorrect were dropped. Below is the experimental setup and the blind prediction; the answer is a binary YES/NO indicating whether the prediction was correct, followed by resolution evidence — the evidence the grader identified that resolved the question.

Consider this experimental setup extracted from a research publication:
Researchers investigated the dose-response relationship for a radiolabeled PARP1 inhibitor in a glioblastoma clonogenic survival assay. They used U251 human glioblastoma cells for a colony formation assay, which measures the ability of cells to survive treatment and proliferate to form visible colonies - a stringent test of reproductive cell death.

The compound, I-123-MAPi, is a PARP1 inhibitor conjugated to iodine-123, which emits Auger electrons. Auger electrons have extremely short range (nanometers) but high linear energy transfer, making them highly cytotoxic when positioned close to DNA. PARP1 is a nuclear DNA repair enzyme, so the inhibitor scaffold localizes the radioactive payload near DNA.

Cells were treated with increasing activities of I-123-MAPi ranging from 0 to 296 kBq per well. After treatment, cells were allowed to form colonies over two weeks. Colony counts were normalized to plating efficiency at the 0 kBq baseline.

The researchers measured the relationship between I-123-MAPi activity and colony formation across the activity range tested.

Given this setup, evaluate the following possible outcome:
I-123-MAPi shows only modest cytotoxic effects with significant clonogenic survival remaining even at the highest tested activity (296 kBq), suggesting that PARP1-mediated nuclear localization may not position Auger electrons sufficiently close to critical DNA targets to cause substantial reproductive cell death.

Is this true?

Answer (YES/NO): NO